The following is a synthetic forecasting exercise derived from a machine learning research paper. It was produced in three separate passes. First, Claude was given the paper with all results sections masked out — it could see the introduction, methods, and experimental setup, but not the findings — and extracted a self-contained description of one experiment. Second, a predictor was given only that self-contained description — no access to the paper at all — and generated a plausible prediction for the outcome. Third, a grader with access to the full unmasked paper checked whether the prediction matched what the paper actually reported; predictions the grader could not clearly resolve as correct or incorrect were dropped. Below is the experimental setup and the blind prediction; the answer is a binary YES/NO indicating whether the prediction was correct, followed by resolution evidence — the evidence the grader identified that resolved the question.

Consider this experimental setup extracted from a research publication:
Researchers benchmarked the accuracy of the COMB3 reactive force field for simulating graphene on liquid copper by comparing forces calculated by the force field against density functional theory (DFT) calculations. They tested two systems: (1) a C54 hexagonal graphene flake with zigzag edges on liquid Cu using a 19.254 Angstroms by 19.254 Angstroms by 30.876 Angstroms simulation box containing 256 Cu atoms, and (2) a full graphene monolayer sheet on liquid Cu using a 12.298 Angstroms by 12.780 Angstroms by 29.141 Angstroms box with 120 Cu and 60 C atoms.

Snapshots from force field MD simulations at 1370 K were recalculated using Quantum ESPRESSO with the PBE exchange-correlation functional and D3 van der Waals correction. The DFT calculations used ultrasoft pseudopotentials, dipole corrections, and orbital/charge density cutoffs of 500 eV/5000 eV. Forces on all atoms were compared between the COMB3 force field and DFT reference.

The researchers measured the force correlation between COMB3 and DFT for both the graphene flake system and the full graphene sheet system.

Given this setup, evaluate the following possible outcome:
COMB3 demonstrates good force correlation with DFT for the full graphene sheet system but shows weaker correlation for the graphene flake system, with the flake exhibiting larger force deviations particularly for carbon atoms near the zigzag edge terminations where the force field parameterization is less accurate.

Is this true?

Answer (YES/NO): YES